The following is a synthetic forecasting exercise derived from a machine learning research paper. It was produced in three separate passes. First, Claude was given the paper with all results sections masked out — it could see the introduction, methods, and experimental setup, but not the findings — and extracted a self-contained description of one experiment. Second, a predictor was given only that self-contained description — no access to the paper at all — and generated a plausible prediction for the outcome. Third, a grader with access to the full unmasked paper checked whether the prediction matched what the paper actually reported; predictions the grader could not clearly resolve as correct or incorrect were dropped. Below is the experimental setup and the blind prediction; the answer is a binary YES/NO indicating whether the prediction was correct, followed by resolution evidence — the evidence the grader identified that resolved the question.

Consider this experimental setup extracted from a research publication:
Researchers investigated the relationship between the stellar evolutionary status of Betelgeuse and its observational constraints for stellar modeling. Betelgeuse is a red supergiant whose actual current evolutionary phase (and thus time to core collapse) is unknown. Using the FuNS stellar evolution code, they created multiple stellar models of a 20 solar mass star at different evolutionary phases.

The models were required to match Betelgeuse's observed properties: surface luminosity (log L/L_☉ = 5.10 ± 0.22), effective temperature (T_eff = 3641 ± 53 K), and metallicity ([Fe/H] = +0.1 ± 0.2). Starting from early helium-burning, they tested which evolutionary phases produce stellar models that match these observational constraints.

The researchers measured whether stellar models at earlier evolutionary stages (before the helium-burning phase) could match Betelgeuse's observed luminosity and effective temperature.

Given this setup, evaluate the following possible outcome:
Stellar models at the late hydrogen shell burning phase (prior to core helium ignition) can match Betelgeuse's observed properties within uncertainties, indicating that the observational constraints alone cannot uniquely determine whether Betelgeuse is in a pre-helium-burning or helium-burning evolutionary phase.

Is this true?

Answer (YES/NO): NO